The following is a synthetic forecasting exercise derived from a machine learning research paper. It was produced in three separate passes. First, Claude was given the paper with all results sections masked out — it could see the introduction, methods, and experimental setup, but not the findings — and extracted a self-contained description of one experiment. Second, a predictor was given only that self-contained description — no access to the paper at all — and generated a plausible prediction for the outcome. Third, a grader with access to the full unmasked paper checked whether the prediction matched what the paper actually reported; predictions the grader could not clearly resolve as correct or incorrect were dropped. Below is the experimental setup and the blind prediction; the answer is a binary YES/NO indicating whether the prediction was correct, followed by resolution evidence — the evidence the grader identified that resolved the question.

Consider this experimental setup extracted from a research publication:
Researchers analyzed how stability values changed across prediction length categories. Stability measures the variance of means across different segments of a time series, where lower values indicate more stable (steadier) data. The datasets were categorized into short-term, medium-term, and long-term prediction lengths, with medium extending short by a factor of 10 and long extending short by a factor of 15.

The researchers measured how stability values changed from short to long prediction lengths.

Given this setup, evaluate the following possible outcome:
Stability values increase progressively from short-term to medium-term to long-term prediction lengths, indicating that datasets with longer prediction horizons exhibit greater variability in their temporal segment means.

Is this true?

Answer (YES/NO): NO